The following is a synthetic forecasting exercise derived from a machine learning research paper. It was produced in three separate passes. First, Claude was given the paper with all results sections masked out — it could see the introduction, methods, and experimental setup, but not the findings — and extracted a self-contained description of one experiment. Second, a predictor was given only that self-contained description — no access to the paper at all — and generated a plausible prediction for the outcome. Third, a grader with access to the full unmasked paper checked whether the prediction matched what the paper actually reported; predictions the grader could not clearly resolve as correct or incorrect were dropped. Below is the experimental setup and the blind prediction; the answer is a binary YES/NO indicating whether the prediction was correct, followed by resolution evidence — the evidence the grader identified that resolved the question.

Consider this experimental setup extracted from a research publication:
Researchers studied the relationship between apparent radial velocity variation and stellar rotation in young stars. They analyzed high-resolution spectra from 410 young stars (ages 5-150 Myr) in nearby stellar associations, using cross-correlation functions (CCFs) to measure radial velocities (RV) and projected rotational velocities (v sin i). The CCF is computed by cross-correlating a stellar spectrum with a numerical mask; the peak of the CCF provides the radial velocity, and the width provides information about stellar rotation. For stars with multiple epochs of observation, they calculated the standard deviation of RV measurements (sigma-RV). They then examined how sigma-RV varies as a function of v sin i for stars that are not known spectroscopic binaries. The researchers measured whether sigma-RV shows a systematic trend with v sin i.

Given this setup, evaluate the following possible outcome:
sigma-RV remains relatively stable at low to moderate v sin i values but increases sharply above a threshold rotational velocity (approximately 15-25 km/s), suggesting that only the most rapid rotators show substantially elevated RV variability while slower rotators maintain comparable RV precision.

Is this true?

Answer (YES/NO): NO